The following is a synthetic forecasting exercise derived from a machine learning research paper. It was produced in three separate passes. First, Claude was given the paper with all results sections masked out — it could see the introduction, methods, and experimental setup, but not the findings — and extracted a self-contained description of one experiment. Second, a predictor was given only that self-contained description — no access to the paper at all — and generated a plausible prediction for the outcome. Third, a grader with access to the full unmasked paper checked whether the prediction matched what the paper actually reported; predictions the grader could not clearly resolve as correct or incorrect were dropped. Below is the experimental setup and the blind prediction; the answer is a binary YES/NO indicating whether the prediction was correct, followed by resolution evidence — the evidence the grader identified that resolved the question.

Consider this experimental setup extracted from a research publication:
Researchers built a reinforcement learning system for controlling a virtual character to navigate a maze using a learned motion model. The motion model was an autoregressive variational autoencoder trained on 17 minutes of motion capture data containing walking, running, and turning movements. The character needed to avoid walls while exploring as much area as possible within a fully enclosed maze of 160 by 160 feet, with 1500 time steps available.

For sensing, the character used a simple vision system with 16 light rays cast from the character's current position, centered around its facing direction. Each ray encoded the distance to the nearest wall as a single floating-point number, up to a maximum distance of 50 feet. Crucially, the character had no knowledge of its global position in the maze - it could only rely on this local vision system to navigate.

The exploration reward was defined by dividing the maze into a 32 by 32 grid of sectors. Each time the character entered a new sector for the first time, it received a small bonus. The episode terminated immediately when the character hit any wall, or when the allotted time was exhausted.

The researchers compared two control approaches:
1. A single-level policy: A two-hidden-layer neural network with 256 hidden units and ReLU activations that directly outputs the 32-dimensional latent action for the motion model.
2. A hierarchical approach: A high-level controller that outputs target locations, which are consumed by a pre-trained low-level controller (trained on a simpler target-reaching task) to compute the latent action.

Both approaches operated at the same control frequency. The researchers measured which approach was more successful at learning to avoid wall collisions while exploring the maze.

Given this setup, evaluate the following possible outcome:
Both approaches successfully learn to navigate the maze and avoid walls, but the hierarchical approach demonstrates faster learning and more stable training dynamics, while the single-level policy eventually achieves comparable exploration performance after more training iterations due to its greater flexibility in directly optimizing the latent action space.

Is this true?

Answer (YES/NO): NO